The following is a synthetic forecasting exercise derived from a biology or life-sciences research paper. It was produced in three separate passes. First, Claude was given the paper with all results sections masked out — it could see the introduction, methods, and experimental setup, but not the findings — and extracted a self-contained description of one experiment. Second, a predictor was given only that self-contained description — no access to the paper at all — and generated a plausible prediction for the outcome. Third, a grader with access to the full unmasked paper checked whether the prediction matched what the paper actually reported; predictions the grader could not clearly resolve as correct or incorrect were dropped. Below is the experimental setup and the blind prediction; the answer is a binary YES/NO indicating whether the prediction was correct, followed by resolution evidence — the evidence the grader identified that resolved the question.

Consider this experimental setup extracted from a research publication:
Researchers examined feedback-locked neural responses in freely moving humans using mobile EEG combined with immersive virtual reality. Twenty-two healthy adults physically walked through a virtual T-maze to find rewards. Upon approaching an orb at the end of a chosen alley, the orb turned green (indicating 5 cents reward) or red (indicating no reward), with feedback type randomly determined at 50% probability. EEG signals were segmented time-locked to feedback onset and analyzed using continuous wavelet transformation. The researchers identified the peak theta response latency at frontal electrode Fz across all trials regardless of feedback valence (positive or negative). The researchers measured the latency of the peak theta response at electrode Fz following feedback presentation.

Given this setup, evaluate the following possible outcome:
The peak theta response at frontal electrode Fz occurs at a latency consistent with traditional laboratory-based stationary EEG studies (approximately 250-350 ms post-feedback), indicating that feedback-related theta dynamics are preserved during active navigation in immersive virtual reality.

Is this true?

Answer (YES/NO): NO